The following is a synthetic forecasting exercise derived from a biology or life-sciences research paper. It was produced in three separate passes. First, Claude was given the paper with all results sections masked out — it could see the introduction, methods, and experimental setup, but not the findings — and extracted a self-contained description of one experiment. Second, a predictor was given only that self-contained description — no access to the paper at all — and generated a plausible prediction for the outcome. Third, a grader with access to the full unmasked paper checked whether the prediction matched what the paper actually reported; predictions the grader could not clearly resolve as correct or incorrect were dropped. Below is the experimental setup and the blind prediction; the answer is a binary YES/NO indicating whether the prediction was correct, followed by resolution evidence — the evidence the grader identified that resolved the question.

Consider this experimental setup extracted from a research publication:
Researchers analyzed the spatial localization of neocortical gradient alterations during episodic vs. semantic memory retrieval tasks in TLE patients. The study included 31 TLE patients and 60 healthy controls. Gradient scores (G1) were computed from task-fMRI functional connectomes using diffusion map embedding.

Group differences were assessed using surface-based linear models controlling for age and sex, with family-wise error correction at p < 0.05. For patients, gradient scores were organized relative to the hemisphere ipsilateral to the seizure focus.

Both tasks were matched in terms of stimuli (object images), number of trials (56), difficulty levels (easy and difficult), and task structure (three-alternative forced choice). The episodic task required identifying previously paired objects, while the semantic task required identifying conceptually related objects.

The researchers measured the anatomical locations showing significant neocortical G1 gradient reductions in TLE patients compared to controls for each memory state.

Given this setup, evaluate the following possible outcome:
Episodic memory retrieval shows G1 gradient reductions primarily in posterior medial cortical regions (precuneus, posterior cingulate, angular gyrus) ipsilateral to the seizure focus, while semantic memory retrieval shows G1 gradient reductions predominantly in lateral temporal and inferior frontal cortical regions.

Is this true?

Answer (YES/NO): NO